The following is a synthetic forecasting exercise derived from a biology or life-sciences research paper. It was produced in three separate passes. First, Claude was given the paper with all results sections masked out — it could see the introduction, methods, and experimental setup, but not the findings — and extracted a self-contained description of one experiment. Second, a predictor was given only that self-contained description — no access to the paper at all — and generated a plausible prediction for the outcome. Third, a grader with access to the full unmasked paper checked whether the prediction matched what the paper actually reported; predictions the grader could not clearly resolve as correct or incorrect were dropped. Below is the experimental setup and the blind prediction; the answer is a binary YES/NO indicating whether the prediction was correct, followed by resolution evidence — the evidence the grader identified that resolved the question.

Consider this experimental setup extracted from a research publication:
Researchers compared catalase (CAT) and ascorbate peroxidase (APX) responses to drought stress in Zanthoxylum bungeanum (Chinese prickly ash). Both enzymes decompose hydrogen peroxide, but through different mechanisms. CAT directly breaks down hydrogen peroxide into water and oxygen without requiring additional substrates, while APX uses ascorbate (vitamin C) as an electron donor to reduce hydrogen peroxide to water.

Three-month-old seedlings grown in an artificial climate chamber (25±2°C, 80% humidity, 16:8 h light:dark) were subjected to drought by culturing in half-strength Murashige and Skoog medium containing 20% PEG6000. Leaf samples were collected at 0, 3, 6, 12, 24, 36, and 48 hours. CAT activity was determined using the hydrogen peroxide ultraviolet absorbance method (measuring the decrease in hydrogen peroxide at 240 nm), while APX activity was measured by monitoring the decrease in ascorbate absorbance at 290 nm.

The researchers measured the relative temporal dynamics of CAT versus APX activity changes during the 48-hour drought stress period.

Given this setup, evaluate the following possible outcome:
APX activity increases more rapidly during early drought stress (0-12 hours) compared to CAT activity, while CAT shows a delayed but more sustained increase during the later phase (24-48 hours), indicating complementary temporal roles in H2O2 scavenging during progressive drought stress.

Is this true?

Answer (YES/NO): NO